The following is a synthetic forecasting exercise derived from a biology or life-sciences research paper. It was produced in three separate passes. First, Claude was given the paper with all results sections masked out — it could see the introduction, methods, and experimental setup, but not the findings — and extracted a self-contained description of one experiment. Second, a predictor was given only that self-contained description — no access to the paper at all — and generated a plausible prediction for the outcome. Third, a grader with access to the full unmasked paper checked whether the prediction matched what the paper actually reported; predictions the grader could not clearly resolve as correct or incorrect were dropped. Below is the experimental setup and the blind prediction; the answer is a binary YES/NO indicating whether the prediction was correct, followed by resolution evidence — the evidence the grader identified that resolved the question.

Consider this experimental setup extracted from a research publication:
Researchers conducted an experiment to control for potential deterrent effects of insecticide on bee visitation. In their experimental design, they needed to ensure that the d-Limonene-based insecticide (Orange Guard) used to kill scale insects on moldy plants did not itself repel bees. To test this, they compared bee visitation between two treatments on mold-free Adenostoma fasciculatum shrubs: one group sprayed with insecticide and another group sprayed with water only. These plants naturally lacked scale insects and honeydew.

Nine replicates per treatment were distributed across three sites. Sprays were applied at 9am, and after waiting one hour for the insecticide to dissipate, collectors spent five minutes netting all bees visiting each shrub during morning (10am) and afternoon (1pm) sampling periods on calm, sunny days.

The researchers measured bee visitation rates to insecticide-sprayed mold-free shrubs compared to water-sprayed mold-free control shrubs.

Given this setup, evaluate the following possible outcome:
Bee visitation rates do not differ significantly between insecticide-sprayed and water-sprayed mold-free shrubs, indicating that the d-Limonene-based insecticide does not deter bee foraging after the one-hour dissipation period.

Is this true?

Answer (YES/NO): YES